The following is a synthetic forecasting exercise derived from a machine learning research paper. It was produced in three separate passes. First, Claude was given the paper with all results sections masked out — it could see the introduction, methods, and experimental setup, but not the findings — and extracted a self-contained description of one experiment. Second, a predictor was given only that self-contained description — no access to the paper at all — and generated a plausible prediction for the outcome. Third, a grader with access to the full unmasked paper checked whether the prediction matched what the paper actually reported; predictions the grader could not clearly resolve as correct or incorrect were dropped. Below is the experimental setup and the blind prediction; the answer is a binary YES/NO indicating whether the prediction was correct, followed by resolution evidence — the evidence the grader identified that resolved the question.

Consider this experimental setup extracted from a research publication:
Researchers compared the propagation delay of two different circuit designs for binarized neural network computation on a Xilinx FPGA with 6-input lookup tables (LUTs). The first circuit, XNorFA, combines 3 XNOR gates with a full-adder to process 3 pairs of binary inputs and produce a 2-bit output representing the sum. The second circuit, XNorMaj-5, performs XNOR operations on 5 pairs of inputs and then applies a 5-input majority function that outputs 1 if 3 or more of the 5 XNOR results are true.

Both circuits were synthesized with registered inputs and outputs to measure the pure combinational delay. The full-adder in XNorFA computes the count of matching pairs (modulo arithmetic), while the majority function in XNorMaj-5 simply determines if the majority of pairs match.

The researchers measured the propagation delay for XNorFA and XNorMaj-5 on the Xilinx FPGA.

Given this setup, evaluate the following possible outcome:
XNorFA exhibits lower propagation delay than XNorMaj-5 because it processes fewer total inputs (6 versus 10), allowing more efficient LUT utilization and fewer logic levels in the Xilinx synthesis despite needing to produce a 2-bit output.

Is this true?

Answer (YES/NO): YES